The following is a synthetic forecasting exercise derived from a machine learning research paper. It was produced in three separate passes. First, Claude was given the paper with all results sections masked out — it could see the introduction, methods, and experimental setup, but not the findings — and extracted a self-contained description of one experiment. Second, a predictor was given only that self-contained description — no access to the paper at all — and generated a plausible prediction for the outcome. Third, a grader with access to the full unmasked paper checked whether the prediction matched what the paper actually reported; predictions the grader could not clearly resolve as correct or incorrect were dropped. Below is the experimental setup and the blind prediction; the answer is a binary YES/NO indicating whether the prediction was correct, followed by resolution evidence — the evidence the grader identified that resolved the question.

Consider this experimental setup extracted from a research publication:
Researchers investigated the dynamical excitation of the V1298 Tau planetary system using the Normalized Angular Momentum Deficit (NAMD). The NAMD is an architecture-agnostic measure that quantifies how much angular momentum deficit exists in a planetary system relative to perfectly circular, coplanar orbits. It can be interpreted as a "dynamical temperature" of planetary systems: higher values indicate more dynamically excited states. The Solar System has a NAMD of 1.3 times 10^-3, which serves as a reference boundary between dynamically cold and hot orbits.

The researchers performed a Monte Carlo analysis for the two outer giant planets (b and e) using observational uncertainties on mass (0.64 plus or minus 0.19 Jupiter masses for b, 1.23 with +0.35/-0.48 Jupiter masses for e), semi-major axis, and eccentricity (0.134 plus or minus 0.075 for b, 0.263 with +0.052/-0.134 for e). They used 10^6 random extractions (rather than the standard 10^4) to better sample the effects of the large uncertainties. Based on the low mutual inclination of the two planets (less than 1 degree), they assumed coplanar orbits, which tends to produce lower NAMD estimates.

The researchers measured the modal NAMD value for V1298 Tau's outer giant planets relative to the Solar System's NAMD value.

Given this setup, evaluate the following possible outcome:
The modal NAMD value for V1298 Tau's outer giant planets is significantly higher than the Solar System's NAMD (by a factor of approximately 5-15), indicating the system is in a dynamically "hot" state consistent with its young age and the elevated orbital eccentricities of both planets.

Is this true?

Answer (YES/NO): NO